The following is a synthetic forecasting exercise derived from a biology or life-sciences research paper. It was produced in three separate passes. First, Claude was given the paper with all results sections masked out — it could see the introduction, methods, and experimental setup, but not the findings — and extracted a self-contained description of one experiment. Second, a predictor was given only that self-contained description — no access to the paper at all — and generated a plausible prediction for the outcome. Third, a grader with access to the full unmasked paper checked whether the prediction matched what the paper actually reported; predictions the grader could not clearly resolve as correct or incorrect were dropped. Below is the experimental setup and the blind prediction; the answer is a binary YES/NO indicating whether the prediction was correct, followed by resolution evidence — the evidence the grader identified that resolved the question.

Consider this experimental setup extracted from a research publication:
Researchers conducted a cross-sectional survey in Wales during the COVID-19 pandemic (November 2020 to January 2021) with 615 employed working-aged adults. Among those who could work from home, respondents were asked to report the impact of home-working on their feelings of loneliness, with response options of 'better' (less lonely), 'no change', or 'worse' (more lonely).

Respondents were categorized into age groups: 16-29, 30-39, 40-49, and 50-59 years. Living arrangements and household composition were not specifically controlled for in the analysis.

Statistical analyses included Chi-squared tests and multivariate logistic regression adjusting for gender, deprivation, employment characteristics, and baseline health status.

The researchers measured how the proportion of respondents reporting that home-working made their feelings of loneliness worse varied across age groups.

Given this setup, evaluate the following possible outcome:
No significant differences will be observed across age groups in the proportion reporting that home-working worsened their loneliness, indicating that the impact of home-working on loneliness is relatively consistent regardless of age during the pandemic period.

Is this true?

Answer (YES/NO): NO